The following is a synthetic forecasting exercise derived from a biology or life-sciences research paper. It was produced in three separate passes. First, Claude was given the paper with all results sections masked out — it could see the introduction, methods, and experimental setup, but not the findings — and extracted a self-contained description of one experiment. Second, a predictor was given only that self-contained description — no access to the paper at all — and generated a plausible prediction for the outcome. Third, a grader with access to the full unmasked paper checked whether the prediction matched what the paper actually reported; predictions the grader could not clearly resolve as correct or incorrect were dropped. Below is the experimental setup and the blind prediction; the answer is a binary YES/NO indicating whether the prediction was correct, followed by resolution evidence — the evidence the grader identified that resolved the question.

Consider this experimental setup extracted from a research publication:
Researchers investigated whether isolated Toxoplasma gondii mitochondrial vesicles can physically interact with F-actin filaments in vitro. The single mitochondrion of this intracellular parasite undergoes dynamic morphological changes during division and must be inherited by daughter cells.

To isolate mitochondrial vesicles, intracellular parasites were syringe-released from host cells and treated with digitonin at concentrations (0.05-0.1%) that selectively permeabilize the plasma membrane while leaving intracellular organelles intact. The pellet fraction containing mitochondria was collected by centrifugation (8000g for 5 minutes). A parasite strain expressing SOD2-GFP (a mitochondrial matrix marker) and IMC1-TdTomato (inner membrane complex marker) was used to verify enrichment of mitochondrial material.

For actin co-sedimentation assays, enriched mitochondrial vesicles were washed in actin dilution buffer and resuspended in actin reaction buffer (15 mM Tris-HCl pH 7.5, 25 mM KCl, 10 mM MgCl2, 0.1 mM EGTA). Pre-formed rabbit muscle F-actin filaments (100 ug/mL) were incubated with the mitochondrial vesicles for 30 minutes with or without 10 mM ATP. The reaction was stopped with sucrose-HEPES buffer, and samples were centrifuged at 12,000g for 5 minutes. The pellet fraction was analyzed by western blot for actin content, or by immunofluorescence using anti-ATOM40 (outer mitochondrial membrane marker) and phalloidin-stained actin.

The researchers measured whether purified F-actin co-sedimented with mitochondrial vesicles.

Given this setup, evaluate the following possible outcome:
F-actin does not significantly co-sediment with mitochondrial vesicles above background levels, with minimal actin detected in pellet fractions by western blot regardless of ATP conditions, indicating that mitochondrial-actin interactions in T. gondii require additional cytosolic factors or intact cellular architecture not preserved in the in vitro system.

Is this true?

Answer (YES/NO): NO